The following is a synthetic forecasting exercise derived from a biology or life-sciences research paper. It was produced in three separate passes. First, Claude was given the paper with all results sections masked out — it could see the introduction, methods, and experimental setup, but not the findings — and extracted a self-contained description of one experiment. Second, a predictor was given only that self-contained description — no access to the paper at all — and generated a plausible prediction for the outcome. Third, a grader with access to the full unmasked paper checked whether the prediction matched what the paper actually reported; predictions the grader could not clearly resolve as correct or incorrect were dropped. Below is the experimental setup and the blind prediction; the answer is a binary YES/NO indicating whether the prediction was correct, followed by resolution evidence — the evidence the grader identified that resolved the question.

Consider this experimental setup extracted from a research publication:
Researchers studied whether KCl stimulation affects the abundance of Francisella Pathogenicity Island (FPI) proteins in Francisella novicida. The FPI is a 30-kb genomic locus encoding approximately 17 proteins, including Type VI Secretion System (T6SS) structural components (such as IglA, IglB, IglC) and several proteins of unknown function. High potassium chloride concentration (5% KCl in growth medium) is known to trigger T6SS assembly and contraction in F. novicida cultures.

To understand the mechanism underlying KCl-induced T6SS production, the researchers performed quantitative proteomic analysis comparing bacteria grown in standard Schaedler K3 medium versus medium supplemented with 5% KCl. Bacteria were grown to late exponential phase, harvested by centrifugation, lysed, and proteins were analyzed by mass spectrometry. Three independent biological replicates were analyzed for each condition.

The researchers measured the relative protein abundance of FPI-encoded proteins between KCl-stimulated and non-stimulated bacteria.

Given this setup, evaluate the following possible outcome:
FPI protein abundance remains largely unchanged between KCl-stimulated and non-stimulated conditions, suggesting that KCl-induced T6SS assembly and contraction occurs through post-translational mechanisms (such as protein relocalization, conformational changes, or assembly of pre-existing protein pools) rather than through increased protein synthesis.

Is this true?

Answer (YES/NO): YES